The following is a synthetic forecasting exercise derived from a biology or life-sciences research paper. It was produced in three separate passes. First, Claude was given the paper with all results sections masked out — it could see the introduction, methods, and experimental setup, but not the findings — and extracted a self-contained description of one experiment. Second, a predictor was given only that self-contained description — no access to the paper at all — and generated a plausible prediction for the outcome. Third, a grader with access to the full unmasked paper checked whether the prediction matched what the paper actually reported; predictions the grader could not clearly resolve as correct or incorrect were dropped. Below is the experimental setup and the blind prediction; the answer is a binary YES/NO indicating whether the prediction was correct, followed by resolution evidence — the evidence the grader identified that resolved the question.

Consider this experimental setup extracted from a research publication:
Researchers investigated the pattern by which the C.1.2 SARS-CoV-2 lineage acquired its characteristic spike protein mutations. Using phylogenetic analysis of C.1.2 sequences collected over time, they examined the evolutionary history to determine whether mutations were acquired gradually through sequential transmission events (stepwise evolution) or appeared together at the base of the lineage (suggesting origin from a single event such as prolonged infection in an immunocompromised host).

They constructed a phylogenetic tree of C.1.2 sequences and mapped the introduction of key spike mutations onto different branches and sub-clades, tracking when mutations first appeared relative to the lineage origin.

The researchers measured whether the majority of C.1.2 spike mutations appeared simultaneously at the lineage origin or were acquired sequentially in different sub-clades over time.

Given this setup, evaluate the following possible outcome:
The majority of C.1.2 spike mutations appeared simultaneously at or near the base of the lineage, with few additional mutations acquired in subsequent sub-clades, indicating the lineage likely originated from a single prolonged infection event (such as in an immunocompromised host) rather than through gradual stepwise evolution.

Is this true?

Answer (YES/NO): YES